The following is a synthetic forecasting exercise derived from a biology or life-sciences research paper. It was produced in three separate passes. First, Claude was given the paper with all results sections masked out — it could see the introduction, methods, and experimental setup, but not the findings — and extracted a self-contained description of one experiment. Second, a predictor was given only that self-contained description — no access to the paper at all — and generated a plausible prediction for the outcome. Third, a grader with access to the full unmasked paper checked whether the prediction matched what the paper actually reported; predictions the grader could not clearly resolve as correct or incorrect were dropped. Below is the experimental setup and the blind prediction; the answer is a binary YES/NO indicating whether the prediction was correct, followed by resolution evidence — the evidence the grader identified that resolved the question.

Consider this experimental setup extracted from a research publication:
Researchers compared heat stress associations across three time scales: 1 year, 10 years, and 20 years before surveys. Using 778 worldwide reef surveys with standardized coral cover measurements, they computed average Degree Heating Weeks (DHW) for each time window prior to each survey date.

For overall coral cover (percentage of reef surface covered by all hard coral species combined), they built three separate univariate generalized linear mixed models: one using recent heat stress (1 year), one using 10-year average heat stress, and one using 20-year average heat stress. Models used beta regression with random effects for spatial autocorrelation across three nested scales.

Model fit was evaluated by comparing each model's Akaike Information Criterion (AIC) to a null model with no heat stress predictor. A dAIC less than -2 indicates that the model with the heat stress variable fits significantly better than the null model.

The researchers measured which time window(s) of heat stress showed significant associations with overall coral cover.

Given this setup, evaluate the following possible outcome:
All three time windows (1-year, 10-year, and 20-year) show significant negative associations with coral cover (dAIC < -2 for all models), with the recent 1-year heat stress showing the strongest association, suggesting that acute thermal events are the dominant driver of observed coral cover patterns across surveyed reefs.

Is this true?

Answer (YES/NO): NO